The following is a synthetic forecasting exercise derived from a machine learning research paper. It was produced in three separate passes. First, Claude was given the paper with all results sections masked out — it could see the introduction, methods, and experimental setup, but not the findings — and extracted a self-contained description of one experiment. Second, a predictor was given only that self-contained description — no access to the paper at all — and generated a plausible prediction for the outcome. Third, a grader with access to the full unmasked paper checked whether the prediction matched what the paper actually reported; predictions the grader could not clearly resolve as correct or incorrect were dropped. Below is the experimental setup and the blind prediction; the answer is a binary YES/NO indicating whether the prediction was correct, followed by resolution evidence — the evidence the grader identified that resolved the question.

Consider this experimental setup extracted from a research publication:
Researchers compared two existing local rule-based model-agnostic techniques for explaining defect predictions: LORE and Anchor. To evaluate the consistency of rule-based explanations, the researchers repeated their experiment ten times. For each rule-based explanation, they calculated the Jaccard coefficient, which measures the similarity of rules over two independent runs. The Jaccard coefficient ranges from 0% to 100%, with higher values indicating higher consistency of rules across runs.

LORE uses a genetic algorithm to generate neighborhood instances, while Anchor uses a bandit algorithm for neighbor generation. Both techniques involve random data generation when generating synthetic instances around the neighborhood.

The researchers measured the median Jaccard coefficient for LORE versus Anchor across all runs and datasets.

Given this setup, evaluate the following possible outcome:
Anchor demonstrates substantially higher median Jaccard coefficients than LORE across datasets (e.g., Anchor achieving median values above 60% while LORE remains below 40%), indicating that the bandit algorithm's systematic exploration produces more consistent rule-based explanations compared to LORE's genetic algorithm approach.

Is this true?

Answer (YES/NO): NO